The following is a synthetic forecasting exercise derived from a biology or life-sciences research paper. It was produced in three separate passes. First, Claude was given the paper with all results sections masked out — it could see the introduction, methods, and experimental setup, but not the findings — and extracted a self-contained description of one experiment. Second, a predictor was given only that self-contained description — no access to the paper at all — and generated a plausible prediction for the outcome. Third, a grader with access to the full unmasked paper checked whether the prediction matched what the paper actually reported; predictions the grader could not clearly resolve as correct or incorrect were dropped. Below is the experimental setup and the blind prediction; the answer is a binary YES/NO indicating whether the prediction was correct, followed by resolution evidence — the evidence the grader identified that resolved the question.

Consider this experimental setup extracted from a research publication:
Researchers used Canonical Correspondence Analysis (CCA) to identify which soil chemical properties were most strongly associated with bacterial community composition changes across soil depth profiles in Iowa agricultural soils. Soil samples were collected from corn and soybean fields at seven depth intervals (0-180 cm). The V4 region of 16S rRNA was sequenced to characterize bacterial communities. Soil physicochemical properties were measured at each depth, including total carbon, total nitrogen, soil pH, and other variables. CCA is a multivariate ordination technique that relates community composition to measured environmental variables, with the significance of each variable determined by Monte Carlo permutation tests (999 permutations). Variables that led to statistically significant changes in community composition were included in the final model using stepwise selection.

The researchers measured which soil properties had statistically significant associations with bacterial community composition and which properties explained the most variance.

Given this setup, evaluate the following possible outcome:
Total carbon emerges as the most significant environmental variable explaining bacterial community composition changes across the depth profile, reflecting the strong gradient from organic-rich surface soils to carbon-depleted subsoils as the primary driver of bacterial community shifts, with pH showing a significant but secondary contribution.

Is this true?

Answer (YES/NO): NO